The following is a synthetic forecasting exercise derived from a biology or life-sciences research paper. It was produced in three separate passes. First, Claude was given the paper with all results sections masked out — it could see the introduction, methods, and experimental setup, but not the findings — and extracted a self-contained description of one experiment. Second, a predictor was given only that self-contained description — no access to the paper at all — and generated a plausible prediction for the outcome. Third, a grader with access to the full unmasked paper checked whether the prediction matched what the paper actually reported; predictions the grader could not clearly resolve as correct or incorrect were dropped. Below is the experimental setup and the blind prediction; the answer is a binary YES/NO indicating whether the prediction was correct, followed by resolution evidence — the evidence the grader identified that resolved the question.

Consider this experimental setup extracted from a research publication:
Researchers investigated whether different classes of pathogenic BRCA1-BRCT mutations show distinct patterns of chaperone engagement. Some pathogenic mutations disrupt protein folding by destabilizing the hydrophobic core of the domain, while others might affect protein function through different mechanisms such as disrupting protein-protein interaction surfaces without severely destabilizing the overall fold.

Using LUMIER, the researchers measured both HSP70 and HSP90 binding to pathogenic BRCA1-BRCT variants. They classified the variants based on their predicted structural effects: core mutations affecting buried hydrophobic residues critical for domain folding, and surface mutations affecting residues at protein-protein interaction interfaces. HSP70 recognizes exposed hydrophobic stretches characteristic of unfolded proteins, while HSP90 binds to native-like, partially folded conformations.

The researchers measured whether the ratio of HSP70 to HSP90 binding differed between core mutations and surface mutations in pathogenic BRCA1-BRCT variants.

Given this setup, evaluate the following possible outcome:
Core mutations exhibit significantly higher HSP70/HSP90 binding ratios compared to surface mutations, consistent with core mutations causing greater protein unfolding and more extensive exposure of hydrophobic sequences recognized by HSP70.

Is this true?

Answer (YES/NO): YES